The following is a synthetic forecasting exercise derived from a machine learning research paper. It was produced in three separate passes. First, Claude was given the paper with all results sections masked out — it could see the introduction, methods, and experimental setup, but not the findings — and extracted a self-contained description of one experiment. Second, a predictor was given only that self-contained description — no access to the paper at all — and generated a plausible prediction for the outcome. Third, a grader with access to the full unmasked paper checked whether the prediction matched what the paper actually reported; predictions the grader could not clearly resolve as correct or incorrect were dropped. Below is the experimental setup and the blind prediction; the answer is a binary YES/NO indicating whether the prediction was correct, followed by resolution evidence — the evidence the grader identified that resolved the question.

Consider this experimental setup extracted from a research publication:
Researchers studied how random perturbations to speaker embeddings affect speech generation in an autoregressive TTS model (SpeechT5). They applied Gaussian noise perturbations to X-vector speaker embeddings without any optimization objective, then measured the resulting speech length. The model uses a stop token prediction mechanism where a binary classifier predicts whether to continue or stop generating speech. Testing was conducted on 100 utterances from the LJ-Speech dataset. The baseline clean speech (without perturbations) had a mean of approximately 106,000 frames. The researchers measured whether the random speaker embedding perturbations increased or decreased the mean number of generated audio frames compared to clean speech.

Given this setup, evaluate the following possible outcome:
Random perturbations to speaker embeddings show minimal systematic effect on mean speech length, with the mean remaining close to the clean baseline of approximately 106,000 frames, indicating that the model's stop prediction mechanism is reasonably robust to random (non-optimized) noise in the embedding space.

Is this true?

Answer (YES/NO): NO